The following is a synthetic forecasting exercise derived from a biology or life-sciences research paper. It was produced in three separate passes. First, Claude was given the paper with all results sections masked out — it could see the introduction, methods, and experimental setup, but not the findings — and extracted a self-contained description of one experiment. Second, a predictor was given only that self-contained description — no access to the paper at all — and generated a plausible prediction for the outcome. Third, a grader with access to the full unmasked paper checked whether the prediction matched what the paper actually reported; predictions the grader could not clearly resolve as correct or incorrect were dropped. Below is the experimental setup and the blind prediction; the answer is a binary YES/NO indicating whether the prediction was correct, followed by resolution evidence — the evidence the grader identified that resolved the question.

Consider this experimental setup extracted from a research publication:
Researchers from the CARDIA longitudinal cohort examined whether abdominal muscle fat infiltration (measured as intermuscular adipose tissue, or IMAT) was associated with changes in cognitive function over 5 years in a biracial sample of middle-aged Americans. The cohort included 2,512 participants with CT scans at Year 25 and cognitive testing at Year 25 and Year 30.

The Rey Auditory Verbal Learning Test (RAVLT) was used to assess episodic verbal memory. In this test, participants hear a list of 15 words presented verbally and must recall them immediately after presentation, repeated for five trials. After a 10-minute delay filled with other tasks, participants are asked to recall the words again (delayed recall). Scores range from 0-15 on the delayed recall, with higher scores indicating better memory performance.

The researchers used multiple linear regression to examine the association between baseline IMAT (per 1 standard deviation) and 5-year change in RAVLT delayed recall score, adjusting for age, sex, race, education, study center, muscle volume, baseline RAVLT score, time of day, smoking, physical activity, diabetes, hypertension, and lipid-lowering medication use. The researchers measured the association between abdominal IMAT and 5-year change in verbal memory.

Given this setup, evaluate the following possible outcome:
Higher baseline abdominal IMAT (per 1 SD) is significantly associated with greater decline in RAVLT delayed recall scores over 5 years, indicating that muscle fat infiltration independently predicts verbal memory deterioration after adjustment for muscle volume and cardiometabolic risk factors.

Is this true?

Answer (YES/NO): NO